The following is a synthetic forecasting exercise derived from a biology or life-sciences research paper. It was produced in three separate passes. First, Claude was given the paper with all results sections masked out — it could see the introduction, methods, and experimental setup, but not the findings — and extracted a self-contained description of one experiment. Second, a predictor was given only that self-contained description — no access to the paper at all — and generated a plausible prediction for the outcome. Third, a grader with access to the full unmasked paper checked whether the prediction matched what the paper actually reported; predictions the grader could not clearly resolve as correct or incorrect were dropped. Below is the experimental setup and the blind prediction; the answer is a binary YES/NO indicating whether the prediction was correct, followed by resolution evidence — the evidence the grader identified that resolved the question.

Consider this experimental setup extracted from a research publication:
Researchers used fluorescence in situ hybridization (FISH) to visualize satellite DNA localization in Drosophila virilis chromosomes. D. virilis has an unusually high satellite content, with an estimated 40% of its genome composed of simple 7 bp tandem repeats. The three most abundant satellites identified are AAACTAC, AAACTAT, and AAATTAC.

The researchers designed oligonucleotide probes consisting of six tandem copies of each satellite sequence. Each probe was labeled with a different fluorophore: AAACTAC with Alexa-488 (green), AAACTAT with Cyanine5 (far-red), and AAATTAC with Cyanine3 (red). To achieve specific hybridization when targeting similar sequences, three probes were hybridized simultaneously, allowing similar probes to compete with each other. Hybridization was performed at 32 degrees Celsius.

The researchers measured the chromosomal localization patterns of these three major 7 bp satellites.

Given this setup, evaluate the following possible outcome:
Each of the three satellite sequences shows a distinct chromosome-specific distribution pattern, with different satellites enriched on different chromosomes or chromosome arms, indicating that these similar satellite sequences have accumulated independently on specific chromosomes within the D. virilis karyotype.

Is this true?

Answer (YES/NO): NO